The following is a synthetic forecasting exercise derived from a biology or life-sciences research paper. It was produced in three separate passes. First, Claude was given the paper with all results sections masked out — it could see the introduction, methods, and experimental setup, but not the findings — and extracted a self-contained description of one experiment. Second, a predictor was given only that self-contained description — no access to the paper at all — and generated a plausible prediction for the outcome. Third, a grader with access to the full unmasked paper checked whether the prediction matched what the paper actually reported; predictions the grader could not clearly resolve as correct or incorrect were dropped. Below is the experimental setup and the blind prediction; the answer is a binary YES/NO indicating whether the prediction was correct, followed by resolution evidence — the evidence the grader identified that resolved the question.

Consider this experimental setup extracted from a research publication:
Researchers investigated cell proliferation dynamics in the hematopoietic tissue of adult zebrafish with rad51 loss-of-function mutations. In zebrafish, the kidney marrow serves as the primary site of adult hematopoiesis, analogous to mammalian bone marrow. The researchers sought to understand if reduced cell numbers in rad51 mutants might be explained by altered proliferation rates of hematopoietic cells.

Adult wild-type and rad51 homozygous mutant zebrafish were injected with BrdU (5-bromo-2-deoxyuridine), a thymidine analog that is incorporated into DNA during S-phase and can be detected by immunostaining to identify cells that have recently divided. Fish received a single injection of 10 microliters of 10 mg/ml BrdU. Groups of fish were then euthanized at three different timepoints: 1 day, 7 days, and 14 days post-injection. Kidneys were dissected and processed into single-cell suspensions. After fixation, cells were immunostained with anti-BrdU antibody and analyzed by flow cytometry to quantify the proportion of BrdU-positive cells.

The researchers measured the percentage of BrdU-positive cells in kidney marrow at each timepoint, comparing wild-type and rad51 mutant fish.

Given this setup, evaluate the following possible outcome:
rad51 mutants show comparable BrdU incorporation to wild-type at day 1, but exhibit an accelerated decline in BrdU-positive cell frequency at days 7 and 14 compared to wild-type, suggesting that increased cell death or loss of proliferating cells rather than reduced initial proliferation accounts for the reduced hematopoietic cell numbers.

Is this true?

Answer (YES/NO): NO